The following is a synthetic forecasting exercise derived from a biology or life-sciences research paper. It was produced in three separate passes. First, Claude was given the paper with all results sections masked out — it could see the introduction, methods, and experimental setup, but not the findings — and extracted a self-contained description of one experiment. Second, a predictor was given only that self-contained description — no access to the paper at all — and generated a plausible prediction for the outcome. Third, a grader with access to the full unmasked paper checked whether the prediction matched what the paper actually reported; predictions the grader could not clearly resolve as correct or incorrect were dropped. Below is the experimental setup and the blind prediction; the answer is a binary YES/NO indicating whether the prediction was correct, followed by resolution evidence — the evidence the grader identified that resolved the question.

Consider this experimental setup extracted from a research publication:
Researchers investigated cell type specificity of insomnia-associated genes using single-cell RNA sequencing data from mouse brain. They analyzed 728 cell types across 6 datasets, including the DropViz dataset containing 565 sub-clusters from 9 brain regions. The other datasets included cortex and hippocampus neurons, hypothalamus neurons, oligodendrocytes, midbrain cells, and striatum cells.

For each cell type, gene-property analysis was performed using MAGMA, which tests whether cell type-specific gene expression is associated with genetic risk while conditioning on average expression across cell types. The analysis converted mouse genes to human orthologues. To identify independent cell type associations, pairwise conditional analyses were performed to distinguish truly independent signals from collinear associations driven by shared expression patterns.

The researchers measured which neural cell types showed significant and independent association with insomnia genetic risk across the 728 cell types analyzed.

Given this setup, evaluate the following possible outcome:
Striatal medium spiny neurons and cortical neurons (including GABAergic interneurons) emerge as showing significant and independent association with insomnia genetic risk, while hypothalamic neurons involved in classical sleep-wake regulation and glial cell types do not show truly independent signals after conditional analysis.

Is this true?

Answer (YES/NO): NO